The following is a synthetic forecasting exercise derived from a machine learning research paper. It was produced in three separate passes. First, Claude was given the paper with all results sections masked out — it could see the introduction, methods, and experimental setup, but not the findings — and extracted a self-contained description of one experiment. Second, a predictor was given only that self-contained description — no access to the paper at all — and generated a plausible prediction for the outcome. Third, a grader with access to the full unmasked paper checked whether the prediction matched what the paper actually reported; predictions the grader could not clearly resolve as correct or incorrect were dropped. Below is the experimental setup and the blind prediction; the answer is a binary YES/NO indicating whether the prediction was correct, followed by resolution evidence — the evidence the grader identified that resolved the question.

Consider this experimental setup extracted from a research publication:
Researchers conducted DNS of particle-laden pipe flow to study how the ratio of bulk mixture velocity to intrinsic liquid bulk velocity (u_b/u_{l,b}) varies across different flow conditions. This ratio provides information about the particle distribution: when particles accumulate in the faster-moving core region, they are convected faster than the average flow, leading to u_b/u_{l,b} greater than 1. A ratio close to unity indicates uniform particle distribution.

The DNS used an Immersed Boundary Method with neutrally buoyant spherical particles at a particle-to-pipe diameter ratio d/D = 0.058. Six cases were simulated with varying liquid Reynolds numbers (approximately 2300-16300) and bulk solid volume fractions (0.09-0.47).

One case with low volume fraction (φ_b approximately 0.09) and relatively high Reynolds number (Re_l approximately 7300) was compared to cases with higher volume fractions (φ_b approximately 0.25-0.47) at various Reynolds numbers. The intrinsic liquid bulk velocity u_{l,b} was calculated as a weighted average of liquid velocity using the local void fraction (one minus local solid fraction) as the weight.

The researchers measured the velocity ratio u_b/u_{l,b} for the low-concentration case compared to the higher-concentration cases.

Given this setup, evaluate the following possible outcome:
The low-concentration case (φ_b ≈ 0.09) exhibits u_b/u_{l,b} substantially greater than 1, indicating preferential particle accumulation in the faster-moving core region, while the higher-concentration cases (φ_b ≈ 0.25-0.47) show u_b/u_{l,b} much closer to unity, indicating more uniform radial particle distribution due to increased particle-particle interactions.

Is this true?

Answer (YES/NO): NO